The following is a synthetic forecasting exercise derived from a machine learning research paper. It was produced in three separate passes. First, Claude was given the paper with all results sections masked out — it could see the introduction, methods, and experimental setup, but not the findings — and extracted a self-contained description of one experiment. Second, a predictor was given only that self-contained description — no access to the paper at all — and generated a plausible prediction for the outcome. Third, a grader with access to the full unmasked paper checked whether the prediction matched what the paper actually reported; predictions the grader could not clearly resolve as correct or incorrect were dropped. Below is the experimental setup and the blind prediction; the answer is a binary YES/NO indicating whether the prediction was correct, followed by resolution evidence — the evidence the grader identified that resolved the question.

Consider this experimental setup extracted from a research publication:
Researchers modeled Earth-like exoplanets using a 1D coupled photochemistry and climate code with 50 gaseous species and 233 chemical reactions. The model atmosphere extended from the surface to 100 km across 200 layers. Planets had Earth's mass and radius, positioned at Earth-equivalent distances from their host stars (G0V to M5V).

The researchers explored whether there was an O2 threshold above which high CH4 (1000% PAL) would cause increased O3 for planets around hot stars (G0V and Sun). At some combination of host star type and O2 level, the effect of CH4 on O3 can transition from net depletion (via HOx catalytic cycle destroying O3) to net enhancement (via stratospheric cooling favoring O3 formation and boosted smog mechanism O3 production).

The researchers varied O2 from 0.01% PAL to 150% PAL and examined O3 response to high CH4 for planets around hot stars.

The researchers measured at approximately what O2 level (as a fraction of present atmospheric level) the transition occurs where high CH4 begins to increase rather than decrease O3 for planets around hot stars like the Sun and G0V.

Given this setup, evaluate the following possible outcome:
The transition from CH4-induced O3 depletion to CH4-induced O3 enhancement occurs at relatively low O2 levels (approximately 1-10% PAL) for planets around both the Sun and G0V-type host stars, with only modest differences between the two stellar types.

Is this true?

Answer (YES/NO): NO